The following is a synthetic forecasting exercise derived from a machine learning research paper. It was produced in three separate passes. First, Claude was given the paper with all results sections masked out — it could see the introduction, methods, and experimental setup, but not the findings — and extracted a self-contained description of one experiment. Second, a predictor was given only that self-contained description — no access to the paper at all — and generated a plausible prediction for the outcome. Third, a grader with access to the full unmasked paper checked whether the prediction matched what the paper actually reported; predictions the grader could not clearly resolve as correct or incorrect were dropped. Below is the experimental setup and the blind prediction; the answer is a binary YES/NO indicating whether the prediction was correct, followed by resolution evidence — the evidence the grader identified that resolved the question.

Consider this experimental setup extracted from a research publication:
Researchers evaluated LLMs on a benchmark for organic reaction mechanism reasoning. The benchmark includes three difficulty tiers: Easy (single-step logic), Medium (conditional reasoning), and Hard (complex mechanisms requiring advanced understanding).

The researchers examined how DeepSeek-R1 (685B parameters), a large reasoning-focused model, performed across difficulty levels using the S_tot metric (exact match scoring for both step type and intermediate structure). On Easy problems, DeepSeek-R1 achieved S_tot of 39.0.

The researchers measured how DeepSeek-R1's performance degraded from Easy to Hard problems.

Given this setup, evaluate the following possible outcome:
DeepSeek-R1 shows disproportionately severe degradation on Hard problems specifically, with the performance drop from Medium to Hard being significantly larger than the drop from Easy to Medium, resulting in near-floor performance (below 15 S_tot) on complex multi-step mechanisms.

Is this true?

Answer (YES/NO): NO